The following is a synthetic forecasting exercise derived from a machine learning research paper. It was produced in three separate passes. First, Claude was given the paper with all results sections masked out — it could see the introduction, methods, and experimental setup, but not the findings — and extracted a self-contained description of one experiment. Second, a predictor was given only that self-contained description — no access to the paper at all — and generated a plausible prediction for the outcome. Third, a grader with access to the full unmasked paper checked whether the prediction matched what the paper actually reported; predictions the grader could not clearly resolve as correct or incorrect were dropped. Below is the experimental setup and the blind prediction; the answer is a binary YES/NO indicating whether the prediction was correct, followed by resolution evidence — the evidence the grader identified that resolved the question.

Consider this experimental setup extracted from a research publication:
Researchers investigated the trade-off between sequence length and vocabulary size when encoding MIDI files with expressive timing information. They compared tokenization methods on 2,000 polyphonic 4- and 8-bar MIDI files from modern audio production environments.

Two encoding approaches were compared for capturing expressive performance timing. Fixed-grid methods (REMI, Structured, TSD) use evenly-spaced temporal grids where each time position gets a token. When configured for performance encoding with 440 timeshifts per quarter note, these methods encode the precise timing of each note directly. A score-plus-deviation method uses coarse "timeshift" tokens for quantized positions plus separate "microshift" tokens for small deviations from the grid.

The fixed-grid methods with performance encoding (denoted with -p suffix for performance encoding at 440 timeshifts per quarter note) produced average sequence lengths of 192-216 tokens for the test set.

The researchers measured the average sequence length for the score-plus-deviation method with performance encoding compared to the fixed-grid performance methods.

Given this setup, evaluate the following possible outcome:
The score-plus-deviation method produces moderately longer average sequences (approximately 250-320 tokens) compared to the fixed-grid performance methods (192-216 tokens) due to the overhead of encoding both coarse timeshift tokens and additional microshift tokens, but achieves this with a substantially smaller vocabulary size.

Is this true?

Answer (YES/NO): NO